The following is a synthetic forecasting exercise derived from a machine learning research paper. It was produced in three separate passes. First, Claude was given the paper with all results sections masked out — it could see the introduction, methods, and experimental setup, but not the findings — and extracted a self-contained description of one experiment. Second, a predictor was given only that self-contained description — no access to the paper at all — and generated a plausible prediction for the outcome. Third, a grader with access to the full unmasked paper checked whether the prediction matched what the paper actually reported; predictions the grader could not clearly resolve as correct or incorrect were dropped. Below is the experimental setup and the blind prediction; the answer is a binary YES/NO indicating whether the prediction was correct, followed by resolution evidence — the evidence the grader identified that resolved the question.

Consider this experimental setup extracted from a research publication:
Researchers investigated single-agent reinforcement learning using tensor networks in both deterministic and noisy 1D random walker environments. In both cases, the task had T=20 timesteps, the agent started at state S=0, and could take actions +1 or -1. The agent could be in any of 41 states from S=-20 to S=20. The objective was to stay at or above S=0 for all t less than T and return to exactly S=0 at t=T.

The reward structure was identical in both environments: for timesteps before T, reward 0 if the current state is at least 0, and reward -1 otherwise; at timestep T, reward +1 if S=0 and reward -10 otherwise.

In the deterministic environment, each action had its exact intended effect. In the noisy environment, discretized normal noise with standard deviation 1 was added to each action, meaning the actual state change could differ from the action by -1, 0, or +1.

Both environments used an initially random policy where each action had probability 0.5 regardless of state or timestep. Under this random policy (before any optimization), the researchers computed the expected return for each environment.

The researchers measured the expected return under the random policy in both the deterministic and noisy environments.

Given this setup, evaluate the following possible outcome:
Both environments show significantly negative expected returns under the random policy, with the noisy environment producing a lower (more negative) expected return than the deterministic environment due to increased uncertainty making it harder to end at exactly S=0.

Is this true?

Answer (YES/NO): YES